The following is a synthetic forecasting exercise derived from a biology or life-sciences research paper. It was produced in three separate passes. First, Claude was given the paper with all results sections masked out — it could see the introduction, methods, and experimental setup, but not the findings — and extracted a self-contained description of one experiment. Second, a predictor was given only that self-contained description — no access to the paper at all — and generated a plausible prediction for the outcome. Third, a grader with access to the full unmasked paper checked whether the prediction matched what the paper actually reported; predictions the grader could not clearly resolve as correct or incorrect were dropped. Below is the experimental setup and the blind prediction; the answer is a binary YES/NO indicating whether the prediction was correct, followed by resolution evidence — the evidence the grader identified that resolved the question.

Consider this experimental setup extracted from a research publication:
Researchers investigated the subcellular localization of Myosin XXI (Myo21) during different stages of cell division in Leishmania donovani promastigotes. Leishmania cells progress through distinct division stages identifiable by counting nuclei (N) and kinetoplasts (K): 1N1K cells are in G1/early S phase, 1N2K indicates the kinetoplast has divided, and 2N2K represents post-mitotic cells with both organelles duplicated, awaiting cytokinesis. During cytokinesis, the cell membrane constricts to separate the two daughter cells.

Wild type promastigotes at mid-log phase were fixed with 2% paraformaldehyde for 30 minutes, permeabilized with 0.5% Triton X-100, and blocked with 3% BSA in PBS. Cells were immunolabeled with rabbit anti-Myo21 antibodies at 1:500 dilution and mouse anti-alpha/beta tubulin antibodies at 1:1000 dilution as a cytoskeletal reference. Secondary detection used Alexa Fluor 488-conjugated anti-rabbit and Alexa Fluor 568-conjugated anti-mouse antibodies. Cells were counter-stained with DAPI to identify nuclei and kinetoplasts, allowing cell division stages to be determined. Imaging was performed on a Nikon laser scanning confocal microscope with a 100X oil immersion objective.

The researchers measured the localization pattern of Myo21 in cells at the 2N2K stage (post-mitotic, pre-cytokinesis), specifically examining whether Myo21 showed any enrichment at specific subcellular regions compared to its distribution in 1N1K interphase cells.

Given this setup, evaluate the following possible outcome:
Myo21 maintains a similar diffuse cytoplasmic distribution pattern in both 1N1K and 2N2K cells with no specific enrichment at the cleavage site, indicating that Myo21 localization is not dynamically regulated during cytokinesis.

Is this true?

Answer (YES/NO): NO